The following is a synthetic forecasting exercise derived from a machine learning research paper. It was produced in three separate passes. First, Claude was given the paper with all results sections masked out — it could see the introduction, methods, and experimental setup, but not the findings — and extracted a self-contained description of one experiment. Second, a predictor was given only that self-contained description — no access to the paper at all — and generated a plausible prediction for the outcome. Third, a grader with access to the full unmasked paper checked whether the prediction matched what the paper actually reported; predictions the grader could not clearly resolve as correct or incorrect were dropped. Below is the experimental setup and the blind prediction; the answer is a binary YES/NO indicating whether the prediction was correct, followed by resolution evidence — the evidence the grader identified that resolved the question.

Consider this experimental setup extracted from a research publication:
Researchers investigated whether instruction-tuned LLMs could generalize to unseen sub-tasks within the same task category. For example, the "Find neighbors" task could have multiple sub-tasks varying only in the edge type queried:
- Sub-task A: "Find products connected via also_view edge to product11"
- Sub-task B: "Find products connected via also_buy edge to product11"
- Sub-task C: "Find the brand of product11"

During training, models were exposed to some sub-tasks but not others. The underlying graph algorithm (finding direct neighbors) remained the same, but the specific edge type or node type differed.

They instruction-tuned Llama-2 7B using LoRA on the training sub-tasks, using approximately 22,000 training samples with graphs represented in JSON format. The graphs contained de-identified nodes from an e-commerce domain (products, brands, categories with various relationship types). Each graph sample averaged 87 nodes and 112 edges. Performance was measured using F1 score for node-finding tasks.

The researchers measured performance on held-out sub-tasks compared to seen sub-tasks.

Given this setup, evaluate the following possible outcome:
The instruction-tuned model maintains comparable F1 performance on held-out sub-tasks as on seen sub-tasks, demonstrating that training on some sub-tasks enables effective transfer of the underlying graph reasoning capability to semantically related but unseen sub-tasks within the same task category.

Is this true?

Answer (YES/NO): YES